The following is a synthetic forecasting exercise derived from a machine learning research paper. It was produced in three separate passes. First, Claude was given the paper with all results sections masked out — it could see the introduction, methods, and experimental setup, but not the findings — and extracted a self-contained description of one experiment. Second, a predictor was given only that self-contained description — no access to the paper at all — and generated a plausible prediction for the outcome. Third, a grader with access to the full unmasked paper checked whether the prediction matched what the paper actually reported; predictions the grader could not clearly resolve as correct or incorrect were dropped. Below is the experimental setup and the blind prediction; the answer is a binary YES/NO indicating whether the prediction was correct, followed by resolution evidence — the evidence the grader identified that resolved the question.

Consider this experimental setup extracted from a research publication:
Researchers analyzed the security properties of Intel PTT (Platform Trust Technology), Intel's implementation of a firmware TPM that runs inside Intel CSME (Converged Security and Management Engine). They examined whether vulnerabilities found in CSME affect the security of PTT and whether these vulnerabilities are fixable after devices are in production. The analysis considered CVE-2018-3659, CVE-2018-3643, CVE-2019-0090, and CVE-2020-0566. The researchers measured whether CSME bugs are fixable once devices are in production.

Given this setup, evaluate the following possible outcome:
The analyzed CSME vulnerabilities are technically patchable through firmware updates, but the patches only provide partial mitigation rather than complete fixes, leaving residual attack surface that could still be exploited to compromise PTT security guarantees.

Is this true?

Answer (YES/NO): NO